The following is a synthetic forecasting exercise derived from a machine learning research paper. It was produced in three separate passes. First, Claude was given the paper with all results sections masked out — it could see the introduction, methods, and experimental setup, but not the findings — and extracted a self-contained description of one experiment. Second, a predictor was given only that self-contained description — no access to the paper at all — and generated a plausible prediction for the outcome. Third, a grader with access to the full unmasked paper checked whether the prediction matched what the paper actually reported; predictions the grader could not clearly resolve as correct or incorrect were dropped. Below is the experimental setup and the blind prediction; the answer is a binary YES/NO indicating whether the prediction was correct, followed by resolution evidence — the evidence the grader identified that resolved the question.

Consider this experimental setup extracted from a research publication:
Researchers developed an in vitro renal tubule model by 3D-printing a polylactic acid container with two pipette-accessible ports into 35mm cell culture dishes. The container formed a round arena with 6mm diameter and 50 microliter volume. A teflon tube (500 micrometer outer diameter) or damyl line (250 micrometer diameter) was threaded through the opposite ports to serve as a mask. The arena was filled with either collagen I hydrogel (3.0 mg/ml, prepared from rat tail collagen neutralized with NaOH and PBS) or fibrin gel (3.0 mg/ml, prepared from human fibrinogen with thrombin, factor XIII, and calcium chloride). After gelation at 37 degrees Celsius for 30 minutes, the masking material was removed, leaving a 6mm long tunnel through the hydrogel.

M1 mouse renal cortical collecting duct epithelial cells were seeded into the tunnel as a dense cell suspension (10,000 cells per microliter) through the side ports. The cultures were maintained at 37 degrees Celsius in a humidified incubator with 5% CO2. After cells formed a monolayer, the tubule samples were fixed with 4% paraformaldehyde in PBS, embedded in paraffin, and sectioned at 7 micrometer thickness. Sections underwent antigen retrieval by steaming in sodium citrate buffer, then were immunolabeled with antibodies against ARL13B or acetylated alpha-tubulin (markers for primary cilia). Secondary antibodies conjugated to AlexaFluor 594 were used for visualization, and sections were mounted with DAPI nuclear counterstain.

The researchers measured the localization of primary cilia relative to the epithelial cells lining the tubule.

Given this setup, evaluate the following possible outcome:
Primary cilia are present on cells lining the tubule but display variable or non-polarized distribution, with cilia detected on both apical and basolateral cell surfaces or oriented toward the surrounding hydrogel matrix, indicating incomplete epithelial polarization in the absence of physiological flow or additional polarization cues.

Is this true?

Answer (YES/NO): NO